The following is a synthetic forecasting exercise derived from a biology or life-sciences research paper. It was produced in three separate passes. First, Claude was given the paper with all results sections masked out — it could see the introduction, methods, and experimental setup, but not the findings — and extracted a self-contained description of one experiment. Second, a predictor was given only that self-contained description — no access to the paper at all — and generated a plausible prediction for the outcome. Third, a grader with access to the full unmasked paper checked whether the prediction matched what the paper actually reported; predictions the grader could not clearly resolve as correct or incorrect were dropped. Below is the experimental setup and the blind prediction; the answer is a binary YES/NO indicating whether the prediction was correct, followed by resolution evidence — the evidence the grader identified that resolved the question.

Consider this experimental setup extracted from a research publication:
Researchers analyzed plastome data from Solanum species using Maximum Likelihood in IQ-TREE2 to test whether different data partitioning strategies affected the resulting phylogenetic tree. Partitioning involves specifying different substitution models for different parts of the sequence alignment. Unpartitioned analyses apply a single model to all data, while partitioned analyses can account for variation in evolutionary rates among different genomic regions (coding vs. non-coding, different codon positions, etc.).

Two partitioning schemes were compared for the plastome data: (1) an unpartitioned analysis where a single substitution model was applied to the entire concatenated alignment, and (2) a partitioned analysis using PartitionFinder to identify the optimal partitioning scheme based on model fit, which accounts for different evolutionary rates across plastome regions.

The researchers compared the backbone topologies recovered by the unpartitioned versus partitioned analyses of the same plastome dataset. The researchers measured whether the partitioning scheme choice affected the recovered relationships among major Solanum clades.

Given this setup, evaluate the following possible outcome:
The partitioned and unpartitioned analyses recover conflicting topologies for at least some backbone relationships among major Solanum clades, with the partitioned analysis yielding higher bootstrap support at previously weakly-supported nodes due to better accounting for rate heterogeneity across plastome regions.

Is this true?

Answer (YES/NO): NO